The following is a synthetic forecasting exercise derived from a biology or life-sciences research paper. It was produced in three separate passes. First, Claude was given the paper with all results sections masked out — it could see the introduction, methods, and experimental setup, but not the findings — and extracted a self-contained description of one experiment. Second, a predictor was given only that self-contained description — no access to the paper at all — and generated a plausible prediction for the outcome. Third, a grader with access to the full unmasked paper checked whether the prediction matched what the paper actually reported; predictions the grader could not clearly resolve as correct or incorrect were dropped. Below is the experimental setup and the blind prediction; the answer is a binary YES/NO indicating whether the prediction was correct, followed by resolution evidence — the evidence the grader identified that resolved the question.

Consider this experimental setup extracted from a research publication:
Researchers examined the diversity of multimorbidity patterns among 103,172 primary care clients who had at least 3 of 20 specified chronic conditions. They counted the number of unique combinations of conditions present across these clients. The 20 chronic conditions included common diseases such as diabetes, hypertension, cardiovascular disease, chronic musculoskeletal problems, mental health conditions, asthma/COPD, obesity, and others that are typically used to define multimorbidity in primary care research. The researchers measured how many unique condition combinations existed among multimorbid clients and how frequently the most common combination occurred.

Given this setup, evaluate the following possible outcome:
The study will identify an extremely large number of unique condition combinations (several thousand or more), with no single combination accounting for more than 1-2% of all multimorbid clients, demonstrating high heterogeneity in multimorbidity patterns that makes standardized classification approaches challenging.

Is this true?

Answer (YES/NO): YES